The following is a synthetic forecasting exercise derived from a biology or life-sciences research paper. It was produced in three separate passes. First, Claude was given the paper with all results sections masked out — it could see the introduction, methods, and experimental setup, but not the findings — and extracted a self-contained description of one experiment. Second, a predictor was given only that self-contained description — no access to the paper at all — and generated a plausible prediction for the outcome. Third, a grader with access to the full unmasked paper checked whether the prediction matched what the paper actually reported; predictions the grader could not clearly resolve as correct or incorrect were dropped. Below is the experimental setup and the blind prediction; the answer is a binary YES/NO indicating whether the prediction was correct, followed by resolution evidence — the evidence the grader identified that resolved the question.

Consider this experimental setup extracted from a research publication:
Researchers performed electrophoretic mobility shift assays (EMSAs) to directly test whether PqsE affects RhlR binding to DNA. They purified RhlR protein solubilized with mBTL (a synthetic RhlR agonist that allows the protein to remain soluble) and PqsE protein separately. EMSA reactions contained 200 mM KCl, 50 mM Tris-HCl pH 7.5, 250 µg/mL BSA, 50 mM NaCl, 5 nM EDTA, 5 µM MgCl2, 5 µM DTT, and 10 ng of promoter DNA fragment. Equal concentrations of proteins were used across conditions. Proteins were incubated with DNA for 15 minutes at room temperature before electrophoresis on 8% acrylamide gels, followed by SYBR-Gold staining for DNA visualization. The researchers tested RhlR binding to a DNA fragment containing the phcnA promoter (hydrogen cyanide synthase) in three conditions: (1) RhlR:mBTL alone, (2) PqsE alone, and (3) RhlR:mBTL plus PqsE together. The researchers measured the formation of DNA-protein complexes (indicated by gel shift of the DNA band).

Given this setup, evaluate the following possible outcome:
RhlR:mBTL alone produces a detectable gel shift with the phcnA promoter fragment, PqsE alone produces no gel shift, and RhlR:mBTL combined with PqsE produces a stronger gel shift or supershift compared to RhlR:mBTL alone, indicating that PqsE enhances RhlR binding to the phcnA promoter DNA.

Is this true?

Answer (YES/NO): NO